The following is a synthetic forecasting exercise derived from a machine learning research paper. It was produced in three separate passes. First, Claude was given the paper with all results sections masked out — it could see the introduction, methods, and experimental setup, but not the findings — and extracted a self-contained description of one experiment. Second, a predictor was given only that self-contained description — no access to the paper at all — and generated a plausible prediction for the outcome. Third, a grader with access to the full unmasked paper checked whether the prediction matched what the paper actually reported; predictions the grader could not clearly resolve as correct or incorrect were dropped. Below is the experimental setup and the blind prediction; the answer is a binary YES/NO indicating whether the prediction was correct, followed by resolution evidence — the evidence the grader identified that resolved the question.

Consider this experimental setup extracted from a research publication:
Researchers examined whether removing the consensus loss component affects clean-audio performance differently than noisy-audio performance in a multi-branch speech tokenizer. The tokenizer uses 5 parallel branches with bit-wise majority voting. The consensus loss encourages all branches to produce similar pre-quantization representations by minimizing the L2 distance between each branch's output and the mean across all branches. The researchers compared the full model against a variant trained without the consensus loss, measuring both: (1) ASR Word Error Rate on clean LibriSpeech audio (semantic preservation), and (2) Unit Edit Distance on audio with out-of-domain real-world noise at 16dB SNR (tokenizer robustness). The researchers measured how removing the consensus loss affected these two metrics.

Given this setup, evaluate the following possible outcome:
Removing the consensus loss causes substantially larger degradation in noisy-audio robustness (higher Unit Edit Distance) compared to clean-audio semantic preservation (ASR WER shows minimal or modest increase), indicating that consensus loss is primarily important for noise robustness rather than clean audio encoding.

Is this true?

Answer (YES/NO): YES